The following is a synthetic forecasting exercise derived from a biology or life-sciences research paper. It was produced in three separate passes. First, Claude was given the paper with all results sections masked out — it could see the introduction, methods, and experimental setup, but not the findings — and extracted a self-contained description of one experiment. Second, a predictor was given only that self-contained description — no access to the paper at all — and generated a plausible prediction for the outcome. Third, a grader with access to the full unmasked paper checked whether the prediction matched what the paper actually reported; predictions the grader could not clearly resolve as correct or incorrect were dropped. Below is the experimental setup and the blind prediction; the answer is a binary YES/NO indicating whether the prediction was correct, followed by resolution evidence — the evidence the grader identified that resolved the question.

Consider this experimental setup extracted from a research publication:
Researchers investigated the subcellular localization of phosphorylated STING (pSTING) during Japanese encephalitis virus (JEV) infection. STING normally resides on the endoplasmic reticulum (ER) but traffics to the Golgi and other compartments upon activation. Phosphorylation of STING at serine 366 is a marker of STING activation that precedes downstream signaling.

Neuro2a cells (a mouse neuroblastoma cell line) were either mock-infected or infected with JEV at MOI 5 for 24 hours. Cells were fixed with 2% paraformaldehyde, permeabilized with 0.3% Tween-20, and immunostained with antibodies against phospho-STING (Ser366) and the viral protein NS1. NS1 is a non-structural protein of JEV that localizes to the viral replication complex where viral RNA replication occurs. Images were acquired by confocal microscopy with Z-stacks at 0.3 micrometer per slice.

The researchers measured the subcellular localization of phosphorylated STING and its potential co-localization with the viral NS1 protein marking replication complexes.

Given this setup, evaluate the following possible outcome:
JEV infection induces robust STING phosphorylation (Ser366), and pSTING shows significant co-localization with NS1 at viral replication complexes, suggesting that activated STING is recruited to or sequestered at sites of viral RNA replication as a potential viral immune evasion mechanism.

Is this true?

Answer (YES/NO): NO